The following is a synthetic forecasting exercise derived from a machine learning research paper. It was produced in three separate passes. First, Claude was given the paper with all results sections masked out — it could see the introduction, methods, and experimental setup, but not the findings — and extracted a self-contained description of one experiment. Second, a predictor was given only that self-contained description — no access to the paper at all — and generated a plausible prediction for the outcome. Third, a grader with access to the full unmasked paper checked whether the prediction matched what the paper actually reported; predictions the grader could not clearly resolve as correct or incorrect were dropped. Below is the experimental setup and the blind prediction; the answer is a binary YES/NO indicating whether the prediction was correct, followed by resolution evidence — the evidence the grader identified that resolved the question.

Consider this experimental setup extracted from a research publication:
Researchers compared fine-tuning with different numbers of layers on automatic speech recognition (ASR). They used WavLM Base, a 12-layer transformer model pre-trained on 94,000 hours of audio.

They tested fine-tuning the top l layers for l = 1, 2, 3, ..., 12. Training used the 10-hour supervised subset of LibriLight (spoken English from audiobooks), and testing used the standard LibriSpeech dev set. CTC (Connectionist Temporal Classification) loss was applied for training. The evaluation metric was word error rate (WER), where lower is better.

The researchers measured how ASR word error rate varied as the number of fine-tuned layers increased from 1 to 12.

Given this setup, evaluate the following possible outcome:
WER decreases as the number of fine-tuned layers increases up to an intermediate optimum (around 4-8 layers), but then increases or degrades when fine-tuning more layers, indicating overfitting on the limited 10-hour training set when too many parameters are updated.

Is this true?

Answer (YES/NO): NO